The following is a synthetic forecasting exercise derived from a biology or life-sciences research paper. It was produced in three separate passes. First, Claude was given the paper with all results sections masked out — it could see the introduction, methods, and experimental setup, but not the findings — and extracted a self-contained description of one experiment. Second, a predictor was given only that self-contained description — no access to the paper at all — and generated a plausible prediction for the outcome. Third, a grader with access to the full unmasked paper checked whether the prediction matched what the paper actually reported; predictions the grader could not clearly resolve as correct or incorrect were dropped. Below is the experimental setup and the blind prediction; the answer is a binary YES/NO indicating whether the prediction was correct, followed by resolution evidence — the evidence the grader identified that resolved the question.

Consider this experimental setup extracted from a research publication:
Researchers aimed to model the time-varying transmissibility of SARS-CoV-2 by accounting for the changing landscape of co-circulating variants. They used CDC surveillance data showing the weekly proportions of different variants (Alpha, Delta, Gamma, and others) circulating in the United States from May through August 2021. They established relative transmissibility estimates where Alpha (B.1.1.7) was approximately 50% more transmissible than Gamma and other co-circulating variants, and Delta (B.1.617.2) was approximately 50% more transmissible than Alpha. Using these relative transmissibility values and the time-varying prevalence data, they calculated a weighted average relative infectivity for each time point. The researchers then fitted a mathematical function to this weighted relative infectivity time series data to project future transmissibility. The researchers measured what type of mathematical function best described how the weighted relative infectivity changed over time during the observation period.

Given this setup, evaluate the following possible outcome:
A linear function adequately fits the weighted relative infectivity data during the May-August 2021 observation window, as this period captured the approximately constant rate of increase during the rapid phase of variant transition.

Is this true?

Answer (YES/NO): NO